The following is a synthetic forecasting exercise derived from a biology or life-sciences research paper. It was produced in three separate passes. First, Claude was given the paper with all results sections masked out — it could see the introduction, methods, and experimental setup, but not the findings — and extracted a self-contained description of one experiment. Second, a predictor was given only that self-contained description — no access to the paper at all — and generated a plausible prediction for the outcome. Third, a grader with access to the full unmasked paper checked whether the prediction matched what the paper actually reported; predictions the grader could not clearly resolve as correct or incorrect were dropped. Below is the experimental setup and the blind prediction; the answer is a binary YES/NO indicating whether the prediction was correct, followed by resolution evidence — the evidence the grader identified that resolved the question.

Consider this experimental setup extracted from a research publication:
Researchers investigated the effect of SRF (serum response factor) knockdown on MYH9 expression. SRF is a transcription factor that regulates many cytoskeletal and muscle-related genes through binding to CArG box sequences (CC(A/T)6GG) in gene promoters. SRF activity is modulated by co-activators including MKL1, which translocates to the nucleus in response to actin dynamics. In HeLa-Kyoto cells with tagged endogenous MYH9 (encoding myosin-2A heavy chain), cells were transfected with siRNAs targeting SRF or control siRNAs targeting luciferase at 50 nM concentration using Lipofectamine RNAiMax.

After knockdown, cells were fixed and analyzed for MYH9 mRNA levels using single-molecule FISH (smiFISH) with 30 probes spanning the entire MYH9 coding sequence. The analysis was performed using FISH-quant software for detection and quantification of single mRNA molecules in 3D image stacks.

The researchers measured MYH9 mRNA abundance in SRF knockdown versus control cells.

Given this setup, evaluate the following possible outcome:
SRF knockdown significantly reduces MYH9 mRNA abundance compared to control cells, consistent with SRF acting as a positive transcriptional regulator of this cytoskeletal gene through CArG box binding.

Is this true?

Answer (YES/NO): YES